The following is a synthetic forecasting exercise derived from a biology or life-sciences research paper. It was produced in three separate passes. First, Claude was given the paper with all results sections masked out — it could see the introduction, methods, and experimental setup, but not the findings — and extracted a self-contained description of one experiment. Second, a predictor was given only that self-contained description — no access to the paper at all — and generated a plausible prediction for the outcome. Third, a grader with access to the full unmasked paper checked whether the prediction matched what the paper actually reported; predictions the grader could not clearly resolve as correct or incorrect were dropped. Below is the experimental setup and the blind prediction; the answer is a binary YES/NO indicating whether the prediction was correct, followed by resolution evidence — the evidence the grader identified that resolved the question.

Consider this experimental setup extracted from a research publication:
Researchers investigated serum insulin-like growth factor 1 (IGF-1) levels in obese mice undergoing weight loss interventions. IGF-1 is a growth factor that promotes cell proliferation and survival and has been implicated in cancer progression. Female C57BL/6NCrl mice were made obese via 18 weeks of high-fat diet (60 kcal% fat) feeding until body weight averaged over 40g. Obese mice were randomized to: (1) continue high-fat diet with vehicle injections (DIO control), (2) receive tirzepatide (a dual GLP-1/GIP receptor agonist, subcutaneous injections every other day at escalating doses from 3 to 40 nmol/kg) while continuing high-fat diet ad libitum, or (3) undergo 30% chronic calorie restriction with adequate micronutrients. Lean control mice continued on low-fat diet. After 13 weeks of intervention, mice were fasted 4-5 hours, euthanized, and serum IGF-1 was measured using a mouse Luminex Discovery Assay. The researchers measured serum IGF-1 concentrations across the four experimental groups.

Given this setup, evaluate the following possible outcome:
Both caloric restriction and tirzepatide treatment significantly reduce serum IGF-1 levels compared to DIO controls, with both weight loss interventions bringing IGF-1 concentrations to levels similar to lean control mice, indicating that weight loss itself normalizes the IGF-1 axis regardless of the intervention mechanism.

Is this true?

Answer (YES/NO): YES